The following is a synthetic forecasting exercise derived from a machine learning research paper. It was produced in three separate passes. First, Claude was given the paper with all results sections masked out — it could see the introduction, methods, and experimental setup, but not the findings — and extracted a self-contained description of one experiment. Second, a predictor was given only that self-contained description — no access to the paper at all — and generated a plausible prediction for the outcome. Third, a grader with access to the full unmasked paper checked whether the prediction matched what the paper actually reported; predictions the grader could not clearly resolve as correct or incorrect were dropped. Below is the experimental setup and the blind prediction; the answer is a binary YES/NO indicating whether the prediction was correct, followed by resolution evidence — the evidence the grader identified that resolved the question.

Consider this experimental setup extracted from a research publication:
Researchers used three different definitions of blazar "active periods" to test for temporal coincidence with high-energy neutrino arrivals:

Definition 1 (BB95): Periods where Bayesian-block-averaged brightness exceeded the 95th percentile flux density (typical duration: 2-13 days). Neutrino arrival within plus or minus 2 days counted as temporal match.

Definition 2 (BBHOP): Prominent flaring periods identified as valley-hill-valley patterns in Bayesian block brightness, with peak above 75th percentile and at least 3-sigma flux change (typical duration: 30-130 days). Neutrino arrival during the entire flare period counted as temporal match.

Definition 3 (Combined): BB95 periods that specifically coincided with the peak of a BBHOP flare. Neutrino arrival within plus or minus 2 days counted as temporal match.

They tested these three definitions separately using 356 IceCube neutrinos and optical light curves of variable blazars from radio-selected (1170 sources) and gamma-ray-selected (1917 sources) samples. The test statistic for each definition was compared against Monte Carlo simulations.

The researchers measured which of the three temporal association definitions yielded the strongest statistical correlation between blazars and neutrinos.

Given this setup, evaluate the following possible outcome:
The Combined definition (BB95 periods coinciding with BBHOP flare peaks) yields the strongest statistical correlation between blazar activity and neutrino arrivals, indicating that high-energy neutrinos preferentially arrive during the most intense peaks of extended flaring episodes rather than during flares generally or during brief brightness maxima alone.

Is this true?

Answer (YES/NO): YES